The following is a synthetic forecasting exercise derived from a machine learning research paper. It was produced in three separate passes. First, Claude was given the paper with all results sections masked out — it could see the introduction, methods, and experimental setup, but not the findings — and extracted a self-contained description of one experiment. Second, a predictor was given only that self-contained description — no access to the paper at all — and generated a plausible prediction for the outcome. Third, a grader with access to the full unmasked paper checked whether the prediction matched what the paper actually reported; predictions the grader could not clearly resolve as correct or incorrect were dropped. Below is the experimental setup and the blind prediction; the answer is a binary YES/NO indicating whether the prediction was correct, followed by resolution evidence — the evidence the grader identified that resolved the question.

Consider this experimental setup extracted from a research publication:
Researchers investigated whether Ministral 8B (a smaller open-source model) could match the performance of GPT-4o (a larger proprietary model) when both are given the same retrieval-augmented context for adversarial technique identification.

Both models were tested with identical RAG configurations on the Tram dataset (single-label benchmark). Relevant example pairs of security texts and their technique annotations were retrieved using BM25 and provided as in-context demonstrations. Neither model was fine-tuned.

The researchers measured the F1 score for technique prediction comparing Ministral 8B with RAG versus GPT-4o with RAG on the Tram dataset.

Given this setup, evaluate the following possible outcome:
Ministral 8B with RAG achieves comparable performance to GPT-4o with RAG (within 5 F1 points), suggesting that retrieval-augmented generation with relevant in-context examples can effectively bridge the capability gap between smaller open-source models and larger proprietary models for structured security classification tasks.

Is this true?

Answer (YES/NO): NO